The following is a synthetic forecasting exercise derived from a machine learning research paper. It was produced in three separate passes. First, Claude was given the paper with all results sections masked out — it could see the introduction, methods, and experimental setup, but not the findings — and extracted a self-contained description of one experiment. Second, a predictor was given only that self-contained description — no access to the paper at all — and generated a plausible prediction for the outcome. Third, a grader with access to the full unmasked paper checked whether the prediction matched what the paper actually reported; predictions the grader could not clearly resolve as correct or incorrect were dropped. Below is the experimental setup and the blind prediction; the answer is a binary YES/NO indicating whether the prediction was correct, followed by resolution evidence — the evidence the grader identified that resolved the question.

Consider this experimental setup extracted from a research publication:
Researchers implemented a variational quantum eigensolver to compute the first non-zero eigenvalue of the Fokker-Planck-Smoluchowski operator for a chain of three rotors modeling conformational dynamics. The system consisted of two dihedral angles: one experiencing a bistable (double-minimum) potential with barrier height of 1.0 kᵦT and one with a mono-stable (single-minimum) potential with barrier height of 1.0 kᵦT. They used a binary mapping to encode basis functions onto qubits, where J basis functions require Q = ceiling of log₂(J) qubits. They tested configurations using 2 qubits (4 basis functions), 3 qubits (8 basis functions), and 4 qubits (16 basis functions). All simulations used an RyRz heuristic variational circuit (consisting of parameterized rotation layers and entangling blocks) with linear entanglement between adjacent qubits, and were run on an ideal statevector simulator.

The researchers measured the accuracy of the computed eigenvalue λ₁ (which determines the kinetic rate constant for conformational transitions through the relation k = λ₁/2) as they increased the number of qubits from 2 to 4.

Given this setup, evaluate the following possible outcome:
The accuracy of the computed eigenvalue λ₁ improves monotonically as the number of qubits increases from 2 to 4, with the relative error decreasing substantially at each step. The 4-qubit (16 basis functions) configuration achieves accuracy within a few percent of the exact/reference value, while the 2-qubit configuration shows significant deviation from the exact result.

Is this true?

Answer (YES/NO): NO